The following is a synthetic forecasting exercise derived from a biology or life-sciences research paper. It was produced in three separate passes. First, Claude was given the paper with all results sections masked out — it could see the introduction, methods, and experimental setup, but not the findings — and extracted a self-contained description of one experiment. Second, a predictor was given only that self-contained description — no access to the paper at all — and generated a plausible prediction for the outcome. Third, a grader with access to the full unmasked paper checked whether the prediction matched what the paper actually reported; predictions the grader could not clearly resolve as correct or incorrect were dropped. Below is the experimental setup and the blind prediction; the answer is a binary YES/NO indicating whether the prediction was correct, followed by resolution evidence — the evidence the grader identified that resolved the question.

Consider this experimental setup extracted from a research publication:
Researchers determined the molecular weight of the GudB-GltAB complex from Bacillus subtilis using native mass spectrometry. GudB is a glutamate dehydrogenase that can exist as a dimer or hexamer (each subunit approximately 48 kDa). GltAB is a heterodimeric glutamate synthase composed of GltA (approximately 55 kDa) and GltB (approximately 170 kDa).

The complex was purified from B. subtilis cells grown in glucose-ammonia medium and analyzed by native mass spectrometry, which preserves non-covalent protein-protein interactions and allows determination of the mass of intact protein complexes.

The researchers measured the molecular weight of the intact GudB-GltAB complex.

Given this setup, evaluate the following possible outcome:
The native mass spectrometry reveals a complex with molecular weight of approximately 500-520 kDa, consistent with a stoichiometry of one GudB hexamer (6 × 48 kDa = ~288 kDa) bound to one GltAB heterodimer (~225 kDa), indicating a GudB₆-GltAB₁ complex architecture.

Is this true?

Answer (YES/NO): NO